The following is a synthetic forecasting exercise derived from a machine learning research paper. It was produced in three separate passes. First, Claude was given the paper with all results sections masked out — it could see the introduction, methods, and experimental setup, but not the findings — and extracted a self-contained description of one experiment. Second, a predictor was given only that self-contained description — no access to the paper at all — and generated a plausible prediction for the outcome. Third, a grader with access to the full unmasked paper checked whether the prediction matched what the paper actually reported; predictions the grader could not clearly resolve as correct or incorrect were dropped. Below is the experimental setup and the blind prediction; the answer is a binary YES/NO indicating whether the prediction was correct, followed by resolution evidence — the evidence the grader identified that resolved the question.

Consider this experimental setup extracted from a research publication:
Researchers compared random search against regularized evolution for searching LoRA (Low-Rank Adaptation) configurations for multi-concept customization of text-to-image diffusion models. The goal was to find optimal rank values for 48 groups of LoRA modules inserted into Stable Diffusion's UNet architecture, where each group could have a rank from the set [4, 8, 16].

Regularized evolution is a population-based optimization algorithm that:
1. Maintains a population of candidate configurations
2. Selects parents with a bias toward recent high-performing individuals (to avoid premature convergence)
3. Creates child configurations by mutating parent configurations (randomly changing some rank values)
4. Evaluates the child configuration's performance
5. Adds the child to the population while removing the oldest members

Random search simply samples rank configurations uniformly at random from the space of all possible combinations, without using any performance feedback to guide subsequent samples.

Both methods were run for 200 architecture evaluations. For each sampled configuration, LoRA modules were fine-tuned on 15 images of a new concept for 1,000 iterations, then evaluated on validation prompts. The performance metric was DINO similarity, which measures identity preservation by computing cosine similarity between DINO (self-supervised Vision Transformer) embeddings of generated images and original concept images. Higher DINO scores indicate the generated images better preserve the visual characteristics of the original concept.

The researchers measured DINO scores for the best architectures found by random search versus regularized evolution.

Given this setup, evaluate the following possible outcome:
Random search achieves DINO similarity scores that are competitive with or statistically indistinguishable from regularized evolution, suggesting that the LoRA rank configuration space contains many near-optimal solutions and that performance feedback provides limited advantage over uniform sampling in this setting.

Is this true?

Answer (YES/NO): YES